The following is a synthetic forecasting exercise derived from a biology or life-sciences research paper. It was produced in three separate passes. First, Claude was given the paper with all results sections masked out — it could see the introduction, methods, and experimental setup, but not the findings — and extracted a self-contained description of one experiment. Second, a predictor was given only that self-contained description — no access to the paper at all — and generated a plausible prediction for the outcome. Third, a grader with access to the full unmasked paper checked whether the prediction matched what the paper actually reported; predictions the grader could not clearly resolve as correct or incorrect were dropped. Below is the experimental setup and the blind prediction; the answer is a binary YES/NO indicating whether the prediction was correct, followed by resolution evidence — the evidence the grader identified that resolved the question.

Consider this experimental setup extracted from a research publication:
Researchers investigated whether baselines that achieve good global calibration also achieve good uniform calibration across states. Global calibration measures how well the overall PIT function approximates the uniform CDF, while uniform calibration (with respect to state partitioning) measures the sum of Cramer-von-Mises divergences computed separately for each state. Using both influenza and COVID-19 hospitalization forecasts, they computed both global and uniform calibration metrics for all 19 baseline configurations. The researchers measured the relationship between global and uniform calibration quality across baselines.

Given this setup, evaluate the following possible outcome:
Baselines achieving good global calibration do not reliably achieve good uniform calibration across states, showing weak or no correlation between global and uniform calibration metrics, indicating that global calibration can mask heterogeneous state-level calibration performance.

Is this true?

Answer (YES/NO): NO